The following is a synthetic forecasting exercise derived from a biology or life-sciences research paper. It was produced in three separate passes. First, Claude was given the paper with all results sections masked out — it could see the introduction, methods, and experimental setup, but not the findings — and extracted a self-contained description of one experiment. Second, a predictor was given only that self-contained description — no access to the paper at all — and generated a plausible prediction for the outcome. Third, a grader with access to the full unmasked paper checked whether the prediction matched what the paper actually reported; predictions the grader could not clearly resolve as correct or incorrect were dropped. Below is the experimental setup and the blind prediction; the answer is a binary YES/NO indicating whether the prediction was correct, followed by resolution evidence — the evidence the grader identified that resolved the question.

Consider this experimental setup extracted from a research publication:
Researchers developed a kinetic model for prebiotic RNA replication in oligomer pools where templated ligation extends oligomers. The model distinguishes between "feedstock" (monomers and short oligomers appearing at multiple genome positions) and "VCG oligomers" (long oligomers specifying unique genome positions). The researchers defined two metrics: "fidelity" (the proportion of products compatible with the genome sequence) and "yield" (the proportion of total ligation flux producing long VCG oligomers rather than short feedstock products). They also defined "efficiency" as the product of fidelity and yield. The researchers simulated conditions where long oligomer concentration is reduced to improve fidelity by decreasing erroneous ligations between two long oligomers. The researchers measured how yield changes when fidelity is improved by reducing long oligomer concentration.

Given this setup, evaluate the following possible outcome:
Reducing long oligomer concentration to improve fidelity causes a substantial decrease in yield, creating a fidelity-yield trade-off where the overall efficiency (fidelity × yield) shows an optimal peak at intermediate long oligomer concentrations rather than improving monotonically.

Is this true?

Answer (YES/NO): YES